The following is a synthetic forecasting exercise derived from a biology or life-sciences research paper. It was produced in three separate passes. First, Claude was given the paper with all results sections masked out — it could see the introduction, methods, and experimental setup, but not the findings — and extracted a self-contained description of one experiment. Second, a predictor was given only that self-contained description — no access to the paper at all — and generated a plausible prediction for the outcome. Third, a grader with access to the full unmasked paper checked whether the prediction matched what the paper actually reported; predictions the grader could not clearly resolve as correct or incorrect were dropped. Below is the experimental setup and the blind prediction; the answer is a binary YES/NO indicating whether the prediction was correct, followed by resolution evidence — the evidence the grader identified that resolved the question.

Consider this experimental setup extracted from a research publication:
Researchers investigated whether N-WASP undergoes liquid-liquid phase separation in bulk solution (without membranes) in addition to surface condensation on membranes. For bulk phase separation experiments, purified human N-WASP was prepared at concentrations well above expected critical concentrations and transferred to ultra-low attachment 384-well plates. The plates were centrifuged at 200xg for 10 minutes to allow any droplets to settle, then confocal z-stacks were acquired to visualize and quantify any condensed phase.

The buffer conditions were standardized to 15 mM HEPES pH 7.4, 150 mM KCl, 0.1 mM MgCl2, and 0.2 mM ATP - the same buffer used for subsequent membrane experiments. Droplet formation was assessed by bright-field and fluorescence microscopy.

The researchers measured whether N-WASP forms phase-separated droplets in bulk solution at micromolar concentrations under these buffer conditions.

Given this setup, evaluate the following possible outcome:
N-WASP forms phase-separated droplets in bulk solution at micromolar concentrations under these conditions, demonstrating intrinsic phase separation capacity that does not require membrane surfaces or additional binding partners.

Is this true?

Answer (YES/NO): YES